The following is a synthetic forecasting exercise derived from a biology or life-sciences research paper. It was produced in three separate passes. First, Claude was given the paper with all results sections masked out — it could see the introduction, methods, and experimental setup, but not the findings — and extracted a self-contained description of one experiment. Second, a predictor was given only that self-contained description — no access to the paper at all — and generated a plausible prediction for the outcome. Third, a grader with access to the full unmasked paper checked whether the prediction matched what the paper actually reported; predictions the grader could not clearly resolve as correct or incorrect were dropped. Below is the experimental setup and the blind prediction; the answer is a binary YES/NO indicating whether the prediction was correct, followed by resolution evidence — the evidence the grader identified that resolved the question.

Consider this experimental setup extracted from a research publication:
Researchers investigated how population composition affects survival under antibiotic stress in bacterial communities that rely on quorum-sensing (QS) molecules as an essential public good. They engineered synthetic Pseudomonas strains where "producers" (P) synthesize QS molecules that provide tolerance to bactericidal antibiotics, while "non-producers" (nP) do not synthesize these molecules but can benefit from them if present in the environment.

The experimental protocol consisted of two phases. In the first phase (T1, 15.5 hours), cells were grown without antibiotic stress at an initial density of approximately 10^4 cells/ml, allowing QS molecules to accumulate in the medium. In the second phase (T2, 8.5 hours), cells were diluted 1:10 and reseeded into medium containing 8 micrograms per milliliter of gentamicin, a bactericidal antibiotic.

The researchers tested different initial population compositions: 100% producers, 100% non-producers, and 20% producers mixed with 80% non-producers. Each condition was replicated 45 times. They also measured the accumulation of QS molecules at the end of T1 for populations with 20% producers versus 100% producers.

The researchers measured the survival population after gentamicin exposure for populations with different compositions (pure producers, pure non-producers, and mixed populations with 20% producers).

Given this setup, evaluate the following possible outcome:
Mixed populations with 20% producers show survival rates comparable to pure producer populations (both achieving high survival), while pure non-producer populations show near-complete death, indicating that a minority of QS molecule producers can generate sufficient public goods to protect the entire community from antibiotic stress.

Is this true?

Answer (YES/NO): NO